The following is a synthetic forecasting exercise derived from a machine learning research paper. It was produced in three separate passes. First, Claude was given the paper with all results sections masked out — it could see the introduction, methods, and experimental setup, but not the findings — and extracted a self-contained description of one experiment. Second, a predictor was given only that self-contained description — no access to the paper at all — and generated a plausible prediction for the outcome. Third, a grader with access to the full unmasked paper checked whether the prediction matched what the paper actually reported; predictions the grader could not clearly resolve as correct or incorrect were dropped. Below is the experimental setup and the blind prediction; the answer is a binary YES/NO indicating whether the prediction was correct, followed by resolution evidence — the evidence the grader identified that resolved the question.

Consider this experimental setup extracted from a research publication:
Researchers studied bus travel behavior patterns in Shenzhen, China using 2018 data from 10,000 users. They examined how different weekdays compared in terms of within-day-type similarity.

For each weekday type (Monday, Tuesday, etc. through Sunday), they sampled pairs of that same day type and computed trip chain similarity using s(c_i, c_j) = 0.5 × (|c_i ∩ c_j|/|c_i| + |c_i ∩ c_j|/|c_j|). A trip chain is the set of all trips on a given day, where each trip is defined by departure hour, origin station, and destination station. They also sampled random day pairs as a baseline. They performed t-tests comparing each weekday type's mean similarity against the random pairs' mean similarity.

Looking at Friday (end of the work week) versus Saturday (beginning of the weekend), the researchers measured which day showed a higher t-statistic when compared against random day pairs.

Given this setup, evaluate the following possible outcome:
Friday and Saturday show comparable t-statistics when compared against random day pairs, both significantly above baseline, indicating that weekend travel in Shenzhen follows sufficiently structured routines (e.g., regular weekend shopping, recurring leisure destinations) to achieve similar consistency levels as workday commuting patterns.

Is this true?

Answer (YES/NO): NO